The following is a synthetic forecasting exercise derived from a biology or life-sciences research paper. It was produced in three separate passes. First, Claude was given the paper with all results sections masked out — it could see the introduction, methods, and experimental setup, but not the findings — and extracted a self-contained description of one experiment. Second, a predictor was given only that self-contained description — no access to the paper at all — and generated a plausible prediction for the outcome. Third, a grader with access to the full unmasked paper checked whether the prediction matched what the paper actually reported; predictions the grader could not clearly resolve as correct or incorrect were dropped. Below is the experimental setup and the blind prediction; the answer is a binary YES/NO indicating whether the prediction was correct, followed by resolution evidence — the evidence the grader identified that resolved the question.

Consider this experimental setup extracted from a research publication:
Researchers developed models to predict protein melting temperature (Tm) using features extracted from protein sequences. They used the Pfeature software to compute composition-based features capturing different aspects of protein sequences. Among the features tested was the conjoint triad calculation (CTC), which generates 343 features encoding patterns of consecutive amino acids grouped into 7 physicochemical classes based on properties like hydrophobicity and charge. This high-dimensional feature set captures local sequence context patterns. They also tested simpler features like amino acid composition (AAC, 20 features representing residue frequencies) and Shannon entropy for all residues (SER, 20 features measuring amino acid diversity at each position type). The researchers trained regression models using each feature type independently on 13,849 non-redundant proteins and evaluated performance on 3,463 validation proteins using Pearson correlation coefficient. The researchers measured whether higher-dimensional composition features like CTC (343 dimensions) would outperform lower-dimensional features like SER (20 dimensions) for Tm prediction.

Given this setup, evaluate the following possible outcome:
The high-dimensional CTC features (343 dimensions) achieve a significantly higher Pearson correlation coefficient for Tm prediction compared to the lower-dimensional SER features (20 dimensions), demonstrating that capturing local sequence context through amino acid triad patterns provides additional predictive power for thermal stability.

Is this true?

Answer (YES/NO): NO